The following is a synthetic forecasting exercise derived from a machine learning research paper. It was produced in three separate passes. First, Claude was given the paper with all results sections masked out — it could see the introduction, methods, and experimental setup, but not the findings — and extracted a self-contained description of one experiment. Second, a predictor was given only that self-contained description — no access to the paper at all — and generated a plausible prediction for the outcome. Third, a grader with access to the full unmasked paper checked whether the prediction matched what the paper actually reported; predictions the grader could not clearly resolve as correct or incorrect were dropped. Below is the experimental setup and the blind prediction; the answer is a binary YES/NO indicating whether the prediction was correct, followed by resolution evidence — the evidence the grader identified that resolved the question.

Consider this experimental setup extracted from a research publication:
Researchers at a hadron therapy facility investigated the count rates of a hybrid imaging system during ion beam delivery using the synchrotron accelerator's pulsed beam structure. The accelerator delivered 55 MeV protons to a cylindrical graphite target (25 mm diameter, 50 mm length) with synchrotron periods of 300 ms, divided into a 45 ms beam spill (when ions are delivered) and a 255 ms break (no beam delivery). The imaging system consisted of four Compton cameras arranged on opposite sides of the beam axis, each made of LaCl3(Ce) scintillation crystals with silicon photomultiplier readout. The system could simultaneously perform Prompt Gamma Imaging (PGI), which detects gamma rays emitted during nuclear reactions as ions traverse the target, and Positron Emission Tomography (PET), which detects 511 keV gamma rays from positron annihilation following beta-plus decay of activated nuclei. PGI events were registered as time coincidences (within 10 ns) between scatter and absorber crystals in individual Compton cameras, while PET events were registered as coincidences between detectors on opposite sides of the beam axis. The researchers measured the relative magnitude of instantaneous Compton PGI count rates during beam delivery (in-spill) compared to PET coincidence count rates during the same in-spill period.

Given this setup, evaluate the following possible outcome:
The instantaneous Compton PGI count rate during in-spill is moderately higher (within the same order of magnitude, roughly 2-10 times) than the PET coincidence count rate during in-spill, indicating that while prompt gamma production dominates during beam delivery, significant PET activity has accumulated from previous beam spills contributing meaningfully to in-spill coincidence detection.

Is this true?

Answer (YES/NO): NO